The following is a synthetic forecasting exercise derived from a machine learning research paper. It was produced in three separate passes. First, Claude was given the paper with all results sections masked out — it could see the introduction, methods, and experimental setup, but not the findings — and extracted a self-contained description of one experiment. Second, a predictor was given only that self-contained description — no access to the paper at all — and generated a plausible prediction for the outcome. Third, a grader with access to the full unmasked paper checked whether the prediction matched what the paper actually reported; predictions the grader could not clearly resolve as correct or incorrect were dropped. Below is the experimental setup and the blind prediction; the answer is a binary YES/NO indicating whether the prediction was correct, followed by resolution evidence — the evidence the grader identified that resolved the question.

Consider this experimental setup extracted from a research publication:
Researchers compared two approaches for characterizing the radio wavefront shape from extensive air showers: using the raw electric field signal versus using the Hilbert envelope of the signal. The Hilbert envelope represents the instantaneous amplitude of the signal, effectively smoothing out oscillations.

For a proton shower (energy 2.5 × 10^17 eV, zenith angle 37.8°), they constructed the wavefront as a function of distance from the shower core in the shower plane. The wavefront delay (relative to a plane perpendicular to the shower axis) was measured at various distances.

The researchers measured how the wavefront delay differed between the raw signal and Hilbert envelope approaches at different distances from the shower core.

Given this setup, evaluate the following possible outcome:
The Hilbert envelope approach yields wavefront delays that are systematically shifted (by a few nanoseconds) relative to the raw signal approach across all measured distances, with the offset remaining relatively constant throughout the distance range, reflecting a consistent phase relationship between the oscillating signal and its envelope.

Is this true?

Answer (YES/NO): NO